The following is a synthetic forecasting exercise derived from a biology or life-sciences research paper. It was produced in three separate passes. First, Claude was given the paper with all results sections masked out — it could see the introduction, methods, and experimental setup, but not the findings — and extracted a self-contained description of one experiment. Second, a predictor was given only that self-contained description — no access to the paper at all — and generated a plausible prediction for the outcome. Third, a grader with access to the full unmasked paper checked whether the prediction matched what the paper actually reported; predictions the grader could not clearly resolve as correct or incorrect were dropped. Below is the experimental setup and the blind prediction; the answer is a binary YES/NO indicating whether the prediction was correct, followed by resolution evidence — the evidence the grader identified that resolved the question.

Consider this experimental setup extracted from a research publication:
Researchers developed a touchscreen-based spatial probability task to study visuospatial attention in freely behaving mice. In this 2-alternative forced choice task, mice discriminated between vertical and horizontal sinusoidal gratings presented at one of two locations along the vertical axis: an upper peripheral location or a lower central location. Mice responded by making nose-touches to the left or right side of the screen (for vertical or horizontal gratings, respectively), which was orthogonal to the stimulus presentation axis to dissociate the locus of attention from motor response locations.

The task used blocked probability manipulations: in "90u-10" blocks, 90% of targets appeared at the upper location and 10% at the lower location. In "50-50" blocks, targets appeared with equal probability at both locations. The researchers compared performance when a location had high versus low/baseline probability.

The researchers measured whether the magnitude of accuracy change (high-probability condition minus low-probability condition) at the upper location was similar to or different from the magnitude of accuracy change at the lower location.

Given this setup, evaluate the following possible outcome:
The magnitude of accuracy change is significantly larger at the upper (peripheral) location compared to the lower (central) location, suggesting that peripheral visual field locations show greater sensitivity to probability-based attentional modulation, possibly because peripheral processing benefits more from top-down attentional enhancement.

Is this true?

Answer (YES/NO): NO